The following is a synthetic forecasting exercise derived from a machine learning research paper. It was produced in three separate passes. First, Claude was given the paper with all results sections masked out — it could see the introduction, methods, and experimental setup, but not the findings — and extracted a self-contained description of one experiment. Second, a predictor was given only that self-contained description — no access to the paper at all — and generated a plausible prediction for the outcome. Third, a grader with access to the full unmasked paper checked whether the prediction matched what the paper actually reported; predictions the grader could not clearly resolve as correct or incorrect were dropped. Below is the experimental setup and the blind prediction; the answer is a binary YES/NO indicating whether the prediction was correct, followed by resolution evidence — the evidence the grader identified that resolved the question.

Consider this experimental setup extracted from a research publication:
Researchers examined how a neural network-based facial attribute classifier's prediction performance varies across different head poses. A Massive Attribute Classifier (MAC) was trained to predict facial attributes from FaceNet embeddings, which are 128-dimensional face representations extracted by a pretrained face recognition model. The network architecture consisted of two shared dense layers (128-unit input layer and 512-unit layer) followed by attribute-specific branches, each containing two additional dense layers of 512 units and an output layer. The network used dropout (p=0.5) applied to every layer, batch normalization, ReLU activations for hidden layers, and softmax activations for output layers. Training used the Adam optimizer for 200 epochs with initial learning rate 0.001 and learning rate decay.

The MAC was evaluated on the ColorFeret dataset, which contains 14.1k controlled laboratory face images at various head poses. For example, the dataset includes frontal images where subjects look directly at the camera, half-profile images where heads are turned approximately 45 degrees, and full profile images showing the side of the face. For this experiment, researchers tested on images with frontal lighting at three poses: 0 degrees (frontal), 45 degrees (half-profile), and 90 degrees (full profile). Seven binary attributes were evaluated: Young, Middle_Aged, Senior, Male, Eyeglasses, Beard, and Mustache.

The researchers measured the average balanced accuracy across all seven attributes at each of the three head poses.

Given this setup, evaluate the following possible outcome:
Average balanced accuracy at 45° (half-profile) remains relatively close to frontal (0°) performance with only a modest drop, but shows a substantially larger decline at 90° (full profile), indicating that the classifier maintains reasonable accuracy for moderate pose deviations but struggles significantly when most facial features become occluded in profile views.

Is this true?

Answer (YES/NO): NO